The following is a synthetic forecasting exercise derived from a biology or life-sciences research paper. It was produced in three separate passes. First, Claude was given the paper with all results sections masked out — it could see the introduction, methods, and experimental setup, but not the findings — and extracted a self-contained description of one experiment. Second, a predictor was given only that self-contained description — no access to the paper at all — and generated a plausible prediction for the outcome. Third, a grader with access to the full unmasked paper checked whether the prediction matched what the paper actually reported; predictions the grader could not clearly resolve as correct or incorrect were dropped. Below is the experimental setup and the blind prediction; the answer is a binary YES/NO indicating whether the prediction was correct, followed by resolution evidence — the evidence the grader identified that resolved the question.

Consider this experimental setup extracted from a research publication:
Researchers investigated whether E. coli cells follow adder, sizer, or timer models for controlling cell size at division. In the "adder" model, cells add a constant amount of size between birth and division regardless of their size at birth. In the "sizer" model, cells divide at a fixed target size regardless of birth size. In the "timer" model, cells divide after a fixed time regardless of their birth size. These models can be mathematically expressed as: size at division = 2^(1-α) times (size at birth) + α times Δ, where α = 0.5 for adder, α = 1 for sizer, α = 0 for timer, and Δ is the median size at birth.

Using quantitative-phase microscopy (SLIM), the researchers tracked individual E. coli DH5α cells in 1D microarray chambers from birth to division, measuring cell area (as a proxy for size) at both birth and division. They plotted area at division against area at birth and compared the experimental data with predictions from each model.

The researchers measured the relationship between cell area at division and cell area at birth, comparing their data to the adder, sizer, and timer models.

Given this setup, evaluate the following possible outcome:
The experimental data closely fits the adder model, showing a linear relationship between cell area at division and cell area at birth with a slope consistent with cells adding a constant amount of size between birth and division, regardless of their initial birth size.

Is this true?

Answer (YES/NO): YES